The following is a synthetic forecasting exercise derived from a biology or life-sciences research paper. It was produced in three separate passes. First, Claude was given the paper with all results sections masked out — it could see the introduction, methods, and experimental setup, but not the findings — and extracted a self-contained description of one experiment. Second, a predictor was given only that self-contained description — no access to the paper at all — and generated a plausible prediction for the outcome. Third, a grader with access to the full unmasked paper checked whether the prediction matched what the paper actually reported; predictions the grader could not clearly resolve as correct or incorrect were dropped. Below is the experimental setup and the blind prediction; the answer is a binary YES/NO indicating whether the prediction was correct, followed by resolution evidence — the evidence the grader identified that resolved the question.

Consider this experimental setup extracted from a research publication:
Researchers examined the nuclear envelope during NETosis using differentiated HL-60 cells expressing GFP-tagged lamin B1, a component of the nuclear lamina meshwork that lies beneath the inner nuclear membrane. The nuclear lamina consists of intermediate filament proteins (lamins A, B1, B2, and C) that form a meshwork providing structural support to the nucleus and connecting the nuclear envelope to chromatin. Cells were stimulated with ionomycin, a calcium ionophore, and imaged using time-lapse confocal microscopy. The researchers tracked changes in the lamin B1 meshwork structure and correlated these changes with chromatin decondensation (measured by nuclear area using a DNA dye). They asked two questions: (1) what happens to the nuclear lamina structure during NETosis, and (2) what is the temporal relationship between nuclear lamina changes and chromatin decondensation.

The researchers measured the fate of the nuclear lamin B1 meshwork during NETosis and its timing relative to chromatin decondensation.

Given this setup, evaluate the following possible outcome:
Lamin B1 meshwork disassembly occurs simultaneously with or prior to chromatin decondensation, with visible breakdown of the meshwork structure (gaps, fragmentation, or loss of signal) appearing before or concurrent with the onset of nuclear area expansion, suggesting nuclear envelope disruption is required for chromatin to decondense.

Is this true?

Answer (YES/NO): NO